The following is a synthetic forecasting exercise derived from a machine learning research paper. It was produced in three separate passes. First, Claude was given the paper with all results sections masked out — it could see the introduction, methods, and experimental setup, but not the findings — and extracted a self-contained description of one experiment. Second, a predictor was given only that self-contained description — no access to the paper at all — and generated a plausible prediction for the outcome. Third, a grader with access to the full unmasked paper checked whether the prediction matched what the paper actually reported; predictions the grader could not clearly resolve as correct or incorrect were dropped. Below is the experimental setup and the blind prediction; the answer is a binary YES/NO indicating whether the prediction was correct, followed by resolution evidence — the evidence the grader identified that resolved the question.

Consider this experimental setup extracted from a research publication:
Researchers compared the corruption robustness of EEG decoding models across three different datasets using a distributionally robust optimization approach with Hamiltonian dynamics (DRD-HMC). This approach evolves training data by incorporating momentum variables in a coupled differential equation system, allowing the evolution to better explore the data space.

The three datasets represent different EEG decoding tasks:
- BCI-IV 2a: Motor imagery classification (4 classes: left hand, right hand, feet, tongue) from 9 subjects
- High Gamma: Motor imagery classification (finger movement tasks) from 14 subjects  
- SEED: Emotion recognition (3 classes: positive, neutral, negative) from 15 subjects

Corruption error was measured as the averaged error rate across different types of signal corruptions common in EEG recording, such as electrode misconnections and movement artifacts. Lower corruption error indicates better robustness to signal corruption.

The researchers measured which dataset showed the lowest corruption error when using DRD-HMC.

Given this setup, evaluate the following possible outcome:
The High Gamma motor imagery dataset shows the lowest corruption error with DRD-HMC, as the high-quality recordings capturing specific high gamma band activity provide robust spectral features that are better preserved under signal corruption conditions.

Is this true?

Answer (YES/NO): YES